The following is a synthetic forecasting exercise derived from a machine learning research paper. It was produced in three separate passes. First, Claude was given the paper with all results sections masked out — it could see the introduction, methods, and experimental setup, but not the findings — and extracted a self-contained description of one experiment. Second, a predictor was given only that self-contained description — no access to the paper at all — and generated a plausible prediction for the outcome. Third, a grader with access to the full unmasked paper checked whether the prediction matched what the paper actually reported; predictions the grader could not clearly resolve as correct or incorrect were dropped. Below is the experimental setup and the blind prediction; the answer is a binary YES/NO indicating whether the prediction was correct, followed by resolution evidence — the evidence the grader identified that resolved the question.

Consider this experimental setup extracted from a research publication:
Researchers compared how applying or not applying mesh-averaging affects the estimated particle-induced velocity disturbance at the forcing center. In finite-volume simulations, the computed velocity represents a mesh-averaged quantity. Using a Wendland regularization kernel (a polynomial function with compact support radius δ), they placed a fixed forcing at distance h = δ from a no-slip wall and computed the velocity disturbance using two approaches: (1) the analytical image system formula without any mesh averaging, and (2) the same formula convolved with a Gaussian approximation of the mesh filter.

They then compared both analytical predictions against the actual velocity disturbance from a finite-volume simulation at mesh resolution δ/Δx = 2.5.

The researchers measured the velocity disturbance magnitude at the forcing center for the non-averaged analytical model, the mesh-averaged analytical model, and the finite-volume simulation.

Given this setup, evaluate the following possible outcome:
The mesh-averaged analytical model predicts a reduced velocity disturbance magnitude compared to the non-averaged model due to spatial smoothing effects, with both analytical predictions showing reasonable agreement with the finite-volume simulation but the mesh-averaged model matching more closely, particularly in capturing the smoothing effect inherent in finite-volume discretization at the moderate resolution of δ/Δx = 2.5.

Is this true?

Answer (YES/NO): NO